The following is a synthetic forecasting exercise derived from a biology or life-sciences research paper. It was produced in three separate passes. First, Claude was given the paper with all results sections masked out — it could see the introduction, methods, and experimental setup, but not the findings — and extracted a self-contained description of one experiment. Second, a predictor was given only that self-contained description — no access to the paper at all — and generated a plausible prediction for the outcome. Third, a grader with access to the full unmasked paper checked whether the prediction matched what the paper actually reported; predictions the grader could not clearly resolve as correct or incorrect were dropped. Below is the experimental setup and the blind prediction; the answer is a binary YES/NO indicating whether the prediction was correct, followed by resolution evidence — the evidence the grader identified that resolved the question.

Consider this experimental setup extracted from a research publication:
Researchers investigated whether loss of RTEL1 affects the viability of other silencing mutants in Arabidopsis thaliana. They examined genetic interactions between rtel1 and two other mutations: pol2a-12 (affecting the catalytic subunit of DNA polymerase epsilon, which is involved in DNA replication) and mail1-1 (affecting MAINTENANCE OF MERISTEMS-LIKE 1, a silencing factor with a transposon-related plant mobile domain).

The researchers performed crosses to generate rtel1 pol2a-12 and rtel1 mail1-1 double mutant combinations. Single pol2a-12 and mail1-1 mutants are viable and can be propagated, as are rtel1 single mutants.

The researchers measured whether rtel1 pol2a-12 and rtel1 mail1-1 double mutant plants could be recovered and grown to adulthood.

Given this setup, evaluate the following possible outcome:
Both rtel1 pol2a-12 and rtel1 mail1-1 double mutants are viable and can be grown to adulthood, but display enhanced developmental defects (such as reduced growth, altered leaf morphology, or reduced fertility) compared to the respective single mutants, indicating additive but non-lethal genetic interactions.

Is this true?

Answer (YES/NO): NO